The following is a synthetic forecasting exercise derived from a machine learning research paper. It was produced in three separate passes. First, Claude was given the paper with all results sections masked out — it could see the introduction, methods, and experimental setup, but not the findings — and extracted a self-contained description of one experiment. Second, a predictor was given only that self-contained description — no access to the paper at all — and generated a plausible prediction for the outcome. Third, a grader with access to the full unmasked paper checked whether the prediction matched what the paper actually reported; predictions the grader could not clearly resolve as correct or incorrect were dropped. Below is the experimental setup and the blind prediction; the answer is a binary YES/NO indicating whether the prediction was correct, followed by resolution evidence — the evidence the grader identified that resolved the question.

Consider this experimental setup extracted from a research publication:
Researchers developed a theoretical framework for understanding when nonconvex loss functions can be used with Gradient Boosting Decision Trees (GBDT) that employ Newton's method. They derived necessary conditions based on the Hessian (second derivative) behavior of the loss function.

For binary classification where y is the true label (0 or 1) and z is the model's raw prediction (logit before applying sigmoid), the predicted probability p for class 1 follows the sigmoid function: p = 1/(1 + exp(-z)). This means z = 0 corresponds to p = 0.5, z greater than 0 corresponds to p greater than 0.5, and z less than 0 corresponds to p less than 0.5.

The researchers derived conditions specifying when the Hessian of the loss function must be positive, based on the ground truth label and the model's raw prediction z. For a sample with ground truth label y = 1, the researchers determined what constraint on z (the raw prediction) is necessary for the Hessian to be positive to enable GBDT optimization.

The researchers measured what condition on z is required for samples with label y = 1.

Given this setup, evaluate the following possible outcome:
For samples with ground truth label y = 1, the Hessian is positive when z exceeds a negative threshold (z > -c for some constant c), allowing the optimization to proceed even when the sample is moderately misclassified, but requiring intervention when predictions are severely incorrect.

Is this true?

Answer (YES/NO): NO